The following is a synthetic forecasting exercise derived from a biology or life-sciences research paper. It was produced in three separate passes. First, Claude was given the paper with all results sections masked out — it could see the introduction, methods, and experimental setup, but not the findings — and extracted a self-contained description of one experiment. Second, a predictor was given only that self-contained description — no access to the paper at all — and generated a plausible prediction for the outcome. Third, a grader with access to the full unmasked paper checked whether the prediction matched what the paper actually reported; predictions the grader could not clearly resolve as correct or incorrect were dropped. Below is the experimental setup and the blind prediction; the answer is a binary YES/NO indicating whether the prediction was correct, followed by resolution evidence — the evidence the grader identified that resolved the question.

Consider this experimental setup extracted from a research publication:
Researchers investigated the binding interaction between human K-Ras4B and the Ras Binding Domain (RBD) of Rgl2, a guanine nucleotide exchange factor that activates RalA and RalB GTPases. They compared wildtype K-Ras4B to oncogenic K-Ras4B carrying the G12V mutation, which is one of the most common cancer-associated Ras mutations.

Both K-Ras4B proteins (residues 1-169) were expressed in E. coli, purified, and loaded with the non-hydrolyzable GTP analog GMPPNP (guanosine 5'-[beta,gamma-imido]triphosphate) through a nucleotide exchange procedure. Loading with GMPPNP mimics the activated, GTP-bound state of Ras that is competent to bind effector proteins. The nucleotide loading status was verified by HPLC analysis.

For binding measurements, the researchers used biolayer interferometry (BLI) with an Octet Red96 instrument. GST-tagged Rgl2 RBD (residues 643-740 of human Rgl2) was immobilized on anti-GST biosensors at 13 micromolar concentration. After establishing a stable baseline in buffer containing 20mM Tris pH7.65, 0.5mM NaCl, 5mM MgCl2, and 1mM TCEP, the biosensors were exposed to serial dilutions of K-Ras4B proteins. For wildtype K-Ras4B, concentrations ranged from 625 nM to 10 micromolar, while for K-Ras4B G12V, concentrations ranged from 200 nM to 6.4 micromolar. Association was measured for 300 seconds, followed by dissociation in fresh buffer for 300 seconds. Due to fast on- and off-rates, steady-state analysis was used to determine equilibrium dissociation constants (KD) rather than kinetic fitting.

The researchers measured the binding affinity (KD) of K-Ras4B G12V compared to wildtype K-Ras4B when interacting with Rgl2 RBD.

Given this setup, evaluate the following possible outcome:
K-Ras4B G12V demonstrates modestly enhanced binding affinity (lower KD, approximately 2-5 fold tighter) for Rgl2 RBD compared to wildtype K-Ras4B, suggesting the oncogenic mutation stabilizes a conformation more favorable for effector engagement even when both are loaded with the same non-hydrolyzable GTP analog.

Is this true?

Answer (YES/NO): YES